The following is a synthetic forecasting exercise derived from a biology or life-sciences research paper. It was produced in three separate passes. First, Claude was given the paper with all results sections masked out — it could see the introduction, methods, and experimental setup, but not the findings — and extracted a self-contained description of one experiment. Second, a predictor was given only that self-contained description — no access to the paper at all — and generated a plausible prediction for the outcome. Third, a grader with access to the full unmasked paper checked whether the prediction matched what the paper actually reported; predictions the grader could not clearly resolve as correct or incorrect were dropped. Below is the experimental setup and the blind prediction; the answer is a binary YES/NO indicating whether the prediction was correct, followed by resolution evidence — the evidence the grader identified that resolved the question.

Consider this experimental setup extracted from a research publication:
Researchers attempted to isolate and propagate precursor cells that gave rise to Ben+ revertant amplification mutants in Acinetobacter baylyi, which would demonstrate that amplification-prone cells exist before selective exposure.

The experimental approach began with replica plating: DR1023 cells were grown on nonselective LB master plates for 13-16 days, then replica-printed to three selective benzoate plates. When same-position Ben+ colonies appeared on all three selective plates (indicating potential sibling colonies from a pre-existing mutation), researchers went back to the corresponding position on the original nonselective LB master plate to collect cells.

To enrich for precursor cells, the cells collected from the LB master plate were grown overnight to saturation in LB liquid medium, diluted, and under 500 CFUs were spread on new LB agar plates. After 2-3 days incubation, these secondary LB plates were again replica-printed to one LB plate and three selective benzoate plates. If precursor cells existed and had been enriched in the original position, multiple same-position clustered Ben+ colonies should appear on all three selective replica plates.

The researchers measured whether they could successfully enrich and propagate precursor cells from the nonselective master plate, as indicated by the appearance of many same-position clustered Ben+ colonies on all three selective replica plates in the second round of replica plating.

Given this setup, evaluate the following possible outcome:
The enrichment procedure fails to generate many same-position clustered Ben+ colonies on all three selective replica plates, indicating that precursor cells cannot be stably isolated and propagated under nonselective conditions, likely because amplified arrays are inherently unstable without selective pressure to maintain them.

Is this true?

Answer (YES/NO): NO